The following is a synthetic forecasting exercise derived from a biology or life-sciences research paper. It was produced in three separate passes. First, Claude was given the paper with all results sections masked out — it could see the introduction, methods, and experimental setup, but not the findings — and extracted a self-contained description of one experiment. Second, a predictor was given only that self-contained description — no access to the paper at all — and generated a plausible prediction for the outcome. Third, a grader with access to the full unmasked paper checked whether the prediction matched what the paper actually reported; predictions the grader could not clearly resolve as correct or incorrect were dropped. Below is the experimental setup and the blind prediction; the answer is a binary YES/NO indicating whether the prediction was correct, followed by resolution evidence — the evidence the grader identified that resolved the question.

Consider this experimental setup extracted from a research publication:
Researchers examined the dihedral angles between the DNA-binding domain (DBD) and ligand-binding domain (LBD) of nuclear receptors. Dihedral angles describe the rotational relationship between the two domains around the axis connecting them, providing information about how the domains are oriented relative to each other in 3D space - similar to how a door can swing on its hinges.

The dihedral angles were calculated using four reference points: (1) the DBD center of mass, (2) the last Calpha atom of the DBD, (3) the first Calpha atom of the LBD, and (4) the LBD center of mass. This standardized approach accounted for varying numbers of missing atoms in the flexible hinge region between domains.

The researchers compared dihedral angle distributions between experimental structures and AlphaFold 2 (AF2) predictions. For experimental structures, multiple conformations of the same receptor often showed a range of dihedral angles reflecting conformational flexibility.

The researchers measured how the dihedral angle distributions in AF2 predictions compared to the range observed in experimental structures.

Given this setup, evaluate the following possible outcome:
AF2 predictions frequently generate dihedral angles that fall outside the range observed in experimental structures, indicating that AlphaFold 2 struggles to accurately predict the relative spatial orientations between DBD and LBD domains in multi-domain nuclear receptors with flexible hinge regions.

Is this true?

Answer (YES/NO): NO